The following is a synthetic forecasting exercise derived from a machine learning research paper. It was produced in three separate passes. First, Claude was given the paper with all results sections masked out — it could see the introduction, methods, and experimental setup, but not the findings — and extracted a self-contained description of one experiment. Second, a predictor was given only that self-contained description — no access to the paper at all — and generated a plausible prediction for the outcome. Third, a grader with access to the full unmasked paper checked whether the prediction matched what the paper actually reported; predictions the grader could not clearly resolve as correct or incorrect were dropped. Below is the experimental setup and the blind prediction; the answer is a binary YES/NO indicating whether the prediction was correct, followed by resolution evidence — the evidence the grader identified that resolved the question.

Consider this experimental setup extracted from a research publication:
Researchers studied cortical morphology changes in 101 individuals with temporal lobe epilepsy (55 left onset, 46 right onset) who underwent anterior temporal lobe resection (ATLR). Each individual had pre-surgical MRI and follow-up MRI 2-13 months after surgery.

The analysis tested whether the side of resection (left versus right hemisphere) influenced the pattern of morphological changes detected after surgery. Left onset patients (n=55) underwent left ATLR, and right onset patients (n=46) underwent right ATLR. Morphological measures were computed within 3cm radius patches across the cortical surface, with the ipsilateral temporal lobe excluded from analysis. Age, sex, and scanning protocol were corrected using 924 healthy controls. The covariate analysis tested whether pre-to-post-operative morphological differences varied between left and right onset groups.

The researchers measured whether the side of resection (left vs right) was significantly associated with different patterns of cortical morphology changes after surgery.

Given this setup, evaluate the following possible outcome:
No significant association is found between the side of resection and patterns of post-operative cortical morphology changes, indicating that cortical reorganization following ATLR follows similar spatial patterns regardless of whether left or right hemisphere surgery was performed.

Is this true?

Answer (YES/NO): YES